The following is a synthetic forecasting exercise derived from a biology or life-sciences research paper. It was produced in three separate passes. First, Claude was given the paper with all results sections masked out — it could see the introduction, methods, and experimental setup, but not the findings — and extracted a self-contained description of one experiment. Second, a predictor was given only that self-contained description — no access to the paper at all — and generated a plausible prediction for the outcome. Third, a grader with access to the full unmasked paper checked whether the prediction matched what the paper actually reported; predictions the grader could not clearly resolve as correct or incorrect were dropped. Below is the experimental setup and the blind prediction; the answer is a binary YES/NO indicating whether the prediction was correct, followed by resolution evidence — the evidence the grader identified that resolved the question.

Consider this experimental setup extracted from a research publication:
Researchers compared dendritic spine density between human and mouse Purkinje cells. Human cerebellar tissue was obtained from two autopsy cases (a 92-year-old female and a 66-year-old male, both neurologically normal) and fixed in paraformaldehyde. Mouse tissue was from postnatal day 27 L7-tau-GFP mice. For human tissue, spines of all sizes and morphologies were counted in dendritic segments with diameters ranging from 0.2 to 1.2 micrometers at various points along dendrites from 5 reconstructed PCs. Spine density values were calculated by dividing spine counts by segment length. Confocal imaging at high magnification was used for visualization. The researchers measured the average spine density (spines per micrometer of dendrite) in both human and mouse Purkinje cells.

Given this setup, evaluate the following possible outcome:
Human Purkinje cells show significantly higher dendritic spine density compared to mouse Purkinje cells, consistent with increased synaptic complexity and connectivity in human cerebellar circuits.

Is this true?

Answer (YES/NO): NO